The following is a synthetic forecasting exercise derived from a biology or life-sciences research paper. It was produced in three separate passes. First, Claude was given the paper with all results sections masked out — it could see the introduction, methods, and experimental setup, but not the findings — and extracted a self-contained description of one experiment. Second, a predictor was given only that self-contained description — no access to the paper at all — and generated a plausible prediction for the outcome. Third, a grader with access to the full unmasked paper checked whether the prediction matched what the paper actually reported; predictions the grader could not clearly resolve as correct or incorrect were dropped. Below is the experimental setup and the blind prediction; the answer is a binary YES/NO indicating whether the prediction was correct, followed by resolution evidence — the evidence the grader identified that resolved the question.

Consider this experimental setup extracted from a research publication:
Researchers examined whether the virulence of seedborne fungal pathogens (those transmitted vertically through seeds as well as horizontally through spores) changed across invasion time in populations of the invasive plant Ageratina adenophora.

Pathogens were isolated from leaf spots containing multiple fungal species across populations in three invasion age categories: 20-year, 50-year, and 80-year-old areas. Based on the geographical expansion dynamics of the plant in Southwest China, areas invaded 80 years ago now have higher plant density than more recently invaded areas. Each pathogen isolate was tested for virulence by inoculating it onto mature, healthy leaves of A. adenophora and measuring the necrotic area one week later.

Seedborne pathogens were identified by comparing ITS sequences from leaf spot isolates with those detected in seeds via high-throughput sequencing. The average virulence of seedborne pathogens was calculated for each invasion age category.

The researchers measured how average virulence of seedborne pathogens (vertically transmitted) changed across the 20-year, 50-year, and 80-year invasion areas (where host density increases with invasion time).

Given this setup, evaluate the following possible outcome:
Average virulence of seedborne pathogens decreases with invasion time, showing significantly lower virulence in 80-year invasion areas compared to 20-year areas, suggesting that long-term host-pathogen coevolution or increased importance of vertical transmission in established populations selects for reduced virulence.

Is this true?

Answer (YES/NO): YES